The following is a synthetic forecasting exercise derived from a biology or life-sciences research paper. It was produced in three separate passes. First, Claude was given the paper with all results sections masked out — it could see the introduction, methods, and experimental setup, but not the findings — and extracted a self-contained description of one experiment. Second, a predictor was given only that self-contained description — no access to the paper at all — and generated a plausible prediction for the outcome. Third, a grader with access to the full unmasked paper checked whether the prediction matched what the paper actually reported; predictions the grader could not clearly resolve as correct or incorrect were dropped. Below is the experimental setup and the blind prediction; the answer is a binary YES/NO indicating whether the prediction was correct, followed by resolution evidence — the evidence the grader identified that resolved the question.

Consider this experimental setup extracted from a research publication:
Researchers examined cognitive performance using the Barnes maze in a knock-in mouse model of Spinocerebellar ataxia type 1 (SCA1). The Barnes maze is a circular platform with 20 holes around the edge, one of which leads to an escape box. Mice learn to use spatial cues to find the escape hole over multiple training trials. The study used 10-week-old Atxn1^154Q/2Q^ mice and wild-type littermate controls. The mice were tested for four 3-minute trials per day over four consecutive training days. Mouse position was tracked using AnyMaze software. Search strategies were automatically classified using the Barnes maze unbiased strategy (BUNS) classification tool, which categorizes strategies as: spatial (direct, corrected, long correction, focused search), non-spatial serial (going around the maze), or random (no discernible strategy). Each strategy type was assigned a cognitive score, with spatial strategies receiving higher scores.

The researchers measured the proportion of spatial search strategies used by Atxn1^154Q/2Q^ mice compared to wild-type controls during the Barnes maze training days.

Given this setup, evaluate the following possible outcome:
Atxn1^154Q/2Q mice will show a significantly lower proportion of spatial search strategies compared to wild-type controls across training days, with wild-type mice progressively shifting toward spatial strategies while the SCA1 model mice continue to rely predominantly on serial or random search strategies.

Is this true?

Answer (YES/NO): YES